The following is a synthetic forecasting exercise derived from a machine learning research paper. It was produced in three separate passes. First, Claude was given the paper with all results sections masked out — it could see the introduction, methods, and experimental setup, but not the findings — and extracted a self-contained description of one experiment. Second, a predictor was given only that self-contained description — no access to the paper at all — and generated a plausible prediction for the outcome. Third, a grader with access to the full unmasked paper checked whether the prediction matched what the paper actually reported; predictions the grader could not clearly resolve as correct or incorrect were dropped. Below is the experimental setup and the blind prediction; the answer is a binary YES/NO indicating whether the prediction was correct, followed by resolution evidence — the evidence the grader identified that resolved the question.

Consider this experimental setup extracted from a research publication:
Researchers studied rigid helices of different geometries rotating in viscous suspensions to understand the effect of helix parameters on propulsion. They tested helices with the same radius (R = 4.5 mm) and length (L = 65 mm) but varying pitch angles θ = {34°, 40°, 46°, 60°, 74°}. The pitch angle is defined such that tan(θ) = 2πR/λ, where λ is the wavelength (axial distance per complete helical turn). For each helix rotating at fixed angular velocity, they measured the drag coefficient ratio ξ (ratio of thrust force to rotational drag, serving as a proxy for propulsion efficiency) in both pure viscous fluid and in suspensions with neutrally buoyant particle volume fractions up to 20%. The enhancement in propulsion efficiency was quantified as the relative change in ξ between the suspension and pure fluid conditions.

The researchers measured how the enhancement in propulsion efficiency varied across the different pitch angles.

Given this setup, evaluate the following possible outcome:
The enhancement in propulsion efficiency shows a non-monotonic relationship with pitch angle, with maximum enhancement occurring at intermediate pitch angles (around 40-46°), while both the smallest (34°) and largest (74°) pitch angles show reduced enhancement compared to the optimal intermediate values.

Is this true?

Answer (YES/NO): NO